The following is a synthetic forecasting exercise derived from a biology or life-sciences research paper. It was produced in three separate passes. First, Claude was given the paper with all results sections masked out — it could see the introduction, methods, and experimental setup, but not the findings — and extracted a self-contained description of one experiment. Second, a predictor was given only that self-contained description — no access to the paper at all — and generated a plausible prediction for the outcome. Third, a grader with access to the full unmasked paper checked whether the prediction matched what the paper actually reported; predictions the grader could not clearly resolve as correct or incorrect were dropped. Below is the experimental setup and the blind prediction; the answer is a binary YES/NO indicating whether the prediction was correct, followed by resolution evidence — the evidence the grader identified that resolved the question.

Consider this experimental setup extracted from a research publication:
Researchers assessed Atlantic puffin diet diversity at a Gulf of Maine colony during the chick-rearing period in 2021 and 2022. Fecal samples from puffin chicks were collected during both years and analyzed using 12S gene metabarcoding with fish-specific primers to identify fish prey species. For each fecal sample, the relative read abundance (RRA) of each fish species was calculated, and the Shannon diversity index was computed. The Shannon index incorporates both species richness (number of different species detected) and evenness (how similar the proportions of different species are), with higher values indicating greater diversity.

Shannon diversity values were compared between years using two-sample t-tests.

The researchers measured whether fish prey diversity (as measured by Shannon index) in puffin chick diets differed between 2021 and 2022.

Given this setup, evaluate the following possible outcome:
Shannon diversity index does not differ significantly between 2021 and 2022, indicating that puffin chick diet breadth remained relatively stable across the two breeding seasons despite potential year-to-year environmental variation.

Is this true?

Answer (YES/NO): YES